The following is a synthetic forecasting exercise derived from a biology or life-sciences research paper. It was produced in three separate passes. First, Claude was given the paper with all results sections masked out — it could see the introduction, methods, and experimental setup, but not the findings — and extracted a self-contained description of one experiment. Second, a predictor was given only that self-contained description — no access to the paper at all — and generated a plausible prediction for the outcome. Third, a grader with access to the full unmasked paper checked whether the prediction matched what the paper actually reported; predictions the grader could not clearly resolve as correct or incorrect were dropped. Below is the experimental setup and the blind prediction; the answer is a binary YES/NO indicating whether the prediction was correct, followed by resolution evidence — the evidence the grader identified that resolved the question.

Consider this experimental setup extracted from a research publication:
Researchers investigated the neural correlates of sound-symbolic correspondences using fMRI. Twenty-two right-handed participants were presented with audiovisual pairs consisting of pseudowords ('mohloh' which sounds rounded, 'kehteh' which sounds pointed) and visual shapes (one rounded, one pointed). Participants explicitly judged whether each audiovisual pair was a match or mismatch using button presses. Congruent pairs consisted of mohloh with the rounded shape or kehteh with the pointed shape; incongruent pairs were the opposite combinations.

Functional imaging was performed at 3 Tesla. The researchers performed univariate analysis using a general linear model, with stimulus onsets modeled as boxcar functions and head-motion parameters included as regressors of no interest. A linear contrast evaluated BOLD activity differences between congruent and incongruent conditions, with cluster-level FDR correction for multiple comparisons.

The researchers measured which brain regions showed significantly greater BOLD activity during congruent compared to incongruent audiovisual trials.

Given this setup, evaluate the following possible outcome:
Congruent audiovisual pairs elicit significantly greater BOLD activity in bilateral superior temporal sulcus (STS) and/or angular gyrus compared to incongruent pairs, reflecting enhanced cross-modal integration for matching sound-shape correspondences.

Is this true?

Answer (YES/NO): NO